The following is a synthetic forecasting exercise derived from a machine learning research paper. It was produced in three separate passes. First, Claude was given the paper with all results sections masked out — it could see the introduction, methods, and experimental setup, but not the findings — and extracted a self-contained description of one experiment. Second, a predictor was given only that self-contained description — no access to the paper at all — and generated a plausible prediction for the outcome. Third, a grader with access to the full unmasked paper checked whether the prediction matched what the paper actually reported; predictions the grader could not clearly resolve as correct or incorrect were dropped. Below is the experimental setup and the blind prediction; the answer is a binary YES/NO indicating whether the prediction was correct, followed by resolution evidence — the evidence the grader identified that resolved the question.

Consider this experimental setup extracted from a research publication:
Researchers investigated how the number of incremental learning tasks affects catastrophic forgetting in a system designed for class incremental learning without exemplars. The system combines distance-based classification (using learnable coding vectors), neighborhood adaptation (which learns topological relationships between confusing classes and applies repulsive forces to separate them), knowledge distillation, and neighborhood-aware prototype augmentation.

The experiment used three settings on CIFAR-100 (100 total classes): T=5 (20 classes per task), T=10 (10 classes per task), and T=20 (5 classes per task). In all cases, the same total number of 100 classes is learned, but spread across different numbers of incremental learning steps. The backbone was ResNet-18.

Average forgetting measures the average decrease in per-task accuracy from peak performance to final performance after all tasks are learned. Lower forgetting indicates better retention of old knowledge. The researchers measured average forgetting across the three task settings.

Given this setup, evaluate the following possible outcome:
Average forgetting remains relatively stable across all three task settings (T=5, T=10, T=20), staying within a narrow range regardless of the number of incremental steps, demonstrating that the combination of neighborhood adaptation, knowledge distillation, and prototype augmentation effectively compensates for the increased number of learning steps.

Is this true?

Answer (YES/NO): NO